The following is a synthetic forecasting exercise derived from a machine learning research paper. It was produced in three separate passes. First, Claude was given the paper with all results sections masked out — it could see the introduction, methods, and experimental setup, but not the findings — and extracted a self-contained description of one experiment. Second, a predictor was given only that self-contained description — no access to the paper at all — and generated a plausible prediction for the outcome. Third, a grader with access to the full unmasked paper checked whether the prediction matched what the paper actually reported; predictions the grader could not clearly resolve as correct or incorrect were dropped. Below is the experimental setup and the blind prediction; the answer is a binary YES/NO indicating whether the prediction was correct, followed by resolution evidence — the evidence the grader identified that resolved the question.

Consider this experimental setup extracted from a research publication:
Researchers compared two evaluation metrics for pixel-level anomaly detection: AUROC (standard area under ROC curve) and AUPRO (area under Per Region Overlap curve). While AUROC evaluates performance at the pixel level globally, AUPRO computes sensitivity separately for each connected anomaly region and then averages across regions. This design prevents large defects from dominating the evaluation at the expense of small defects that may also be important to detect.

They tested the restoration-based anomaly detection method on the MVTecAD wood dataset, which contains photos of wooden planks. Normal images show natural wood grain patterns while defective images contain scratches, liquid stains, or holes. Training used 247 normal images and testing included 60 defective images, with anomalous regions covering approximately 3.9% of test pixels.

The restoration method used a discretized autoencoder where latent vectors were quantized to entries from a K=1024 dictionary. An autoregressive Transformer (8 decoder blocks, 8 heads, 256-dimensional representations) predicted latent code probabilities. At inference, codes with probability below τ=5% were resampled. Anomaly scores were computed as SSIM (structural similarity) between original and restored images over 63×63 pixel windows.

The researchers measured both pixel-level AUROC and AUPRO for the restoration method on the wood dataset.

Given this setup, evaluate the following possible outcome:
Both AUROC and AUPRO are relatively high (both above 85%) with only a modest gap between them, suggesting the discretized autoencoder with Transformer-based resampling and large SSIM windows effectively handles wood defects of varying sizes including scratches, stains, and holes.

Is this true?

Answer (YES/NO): NO